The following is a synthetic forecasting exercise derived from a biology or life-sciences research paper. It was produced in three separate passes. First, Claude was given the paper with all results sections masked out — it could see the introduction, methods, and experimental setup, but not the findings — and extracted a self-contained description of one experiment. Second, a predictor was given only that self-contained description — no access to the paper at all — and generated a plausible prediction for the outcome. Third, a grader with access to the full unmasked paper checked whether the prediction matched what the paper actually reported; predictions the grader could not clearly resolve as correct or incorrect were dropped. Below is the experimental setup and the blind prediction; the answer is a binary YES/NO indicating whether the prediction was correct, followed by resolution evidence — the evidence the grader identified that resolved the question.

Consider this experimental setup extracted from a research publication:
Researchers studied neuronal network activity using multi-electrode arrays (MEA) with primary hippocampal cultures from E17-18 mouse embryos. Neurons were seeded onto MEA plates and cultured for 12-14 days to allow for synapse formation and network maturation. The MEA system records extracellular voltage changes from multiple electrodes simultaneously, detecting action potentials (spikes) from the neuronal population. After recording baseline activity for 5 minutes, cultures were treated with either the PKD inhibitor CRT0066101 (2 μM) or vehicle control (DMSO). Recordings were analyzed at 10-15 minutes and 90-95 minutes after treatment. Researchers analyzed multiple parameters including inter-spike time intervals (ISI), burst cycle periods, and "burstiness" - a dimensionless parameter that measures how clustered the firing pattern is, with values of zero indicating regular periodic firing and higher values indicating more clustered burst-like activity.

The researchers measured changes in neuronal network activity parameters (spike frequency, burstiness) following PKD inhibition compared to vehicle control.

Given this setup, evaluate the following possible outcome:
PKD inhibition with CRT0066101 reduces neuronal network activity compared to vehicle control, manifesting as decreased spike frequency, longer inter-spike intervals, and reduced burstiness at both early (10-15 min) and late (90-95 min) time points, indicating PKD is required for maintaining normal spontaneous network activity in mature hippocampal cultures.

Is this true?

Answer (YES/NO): NO